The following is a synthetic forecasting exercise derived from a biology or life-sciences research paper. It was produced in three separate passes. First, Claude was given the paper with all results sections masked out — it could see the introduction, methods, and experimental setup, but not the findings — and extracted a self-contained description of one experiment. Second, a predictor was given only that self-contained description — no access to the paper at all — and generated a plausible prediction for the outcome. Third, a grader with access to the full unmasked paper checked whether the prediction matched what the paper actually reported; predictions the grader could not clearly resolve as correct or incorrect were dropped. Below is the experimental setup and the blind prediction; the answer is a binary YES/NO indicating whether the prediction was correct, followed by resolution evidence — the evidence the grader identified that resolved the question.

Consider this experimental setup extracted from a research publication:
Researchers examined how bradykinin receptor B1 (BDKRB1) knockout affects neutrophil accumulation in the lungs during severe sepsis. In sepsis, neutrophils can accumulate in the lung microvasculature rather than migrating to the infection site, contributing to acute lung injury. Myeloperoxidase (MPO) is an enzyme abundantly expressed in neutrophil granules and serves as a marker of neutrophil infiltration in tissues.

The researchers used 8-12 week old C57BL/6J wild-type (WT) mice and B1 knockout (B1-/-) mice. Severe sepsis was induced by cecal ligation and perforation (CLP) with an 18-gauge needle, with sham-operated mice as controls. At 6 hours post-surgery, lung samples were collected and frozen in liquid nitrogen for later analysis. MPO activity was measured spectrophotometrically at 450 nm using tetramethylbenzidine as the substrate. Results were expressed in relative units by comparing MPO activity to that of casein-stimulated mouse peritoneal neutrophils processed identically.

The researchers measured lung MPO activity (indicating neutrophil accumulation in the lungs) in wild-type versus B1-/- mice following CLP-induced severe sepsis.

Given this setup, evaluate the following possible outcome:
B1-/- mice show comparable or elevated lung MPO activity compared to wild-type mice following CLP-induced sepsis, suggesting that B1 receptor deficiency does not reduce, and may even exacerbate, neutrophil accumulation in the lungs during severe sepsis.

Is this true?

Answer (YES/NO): NO